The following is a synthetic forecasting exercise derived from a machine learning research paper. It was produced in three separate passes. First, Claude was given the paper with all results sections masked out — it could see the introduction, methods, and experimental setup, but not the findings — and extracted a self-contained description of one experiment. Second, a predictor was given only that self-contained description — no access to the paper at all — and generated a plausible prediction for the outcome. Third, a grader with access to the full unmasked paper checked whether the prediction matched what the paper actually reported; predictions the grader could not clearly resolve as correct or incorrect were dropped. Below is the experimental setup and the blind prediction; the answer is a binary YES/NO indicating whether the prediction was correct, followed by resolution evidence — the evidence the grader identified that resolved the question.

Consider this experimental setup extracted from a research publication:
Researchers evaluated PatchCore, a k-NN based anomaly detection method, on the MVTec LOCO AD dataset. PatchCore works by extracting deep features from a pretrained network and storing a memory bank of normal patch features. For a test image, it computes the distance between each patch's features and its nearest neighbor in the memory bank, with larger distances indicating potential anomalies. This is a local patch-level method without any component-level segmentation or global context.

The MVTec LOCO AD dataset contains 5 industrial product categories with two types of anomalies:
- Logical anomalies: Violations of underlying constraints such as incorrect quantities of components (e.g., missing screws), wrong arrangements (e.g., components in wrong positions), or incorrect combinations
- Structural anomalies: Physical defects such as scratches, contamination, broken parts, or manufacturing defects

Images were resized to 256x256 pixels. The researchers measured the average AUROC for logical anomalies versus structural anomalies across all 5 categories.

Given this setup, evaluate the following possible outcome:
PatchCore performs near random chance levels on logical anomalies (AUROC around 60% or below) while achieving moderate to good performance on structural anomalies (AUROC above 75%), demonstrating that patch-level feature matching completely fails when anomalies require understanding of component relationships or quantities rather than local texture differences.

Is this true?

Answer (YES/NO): NO